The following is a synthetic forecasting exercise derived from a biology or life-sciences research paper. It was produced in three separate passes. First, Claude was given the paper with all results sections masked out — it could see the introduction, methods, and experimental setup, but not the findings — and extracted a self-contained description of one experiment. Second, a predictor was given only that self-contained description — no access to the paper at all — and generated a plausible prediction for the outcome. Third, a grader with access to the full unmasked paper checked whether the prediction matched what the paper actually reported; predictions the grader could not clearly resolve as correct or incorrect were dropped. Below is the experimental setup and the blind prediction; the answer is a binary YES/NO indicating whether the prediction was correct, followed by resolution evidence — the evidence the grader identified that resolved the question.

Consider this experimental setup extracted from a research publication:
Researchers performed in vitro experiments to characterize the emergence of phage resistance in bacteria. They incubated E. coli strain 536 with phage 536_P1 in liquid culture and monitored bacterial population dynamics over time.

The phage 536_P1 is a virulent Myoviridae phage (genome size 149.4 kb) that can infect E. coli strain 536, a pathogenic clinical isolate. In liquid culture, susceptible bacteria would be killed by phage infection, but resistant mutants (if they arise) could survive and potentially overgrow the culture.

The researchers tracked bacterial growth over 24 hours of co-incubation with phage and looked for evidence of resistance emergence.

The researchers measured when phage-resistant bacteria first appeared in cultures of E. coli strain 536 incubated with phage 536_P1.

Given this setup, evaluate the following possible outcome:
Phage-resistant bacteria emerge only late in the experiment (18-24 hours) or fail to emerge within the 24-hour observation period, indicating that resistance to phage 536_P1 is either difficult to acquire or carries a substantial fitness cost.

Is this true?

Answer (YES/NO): NO